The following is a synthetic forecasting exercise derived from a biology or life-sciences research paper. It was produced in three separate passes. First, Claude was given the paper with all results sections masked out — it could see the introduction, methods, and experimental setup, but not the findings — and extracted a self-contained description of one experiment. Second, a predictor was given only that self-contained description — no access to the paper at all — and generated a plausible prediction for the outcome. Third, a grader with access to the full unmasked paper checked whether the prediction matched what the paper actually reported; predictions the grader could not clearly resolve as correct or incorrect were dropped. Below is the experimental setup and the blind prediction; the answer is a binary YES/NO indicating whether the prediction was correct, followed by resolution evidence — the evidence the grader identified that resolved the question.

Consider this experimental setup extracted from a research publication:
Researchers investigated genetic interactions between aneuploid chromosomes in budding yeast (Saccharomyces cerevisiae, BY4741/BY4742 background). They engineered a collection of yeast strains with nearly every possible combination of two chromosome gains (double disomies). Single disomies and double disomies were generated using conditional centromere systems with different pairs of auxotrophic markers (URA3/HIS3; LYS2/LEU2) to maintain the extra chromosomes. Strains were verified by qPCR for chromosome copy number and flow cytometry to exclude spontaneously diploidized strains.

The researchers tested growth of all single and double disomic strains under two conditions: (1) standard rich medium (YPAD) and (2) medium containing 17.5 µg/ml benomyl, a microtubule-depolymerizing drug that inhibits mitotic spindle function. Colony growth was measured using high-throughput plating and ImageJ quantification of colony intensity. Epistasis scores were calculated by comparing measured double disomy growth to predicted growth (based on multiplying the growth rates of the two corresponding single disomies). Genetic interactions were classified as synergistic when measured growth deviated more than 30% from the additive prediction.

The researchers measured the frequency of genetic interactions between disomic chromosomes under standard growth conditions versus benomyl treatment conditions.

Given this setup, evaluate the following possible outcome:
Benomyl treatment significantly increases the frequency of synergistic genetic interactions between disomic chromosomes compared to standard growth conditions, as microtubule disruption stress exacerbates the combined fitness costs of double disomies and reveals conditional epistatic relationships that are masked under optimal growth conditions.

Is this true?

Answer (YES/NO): YES